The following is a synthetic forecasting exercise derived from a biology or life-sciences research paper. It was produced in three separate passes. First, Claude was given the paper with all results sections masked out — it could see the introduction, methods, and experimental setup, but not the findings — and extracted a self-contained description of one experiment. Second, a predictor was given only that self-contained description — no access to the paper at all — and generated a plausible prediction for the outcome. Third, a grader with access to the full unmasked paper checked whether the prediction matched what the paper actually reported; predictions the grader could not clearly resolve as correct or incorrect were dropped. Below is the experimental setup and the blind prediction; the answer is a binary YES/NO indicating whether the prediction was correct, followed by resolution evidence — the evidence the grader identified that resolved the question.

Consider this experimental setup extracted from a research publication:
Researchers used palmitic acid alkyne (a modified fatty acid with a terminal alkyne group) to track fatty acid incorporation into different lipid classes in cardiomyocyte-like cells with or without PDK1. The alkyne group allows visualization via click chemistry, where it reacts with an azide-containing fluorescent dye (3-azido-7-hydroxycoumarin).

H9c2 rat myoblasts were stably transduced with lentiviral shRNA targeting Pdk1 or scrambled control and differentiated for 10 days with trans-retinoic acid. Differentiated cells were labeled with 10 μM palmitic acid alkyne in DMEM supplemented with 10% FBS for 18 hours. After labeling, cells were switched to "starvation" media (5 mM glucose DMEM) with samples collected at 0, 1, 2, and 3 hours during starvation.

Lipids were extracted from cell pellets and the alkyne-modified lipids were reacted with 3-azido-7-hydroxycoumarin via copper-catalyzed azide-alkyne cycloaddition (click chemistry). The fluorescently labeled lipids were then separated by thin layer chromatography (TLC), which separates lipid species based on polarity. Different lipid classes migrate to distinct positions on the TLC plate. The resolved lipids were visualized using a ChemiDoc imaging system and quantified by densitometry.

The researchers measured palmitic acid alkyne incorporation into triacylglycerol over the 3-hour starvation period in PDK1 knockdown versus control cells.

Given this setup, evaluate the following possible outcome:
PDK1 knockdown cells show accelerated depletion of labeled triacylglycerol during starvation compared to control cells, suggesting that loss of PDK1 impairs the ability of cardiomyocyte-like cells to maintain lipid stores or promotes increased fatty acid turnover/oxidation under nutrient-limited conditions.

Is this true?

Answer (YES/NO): NO